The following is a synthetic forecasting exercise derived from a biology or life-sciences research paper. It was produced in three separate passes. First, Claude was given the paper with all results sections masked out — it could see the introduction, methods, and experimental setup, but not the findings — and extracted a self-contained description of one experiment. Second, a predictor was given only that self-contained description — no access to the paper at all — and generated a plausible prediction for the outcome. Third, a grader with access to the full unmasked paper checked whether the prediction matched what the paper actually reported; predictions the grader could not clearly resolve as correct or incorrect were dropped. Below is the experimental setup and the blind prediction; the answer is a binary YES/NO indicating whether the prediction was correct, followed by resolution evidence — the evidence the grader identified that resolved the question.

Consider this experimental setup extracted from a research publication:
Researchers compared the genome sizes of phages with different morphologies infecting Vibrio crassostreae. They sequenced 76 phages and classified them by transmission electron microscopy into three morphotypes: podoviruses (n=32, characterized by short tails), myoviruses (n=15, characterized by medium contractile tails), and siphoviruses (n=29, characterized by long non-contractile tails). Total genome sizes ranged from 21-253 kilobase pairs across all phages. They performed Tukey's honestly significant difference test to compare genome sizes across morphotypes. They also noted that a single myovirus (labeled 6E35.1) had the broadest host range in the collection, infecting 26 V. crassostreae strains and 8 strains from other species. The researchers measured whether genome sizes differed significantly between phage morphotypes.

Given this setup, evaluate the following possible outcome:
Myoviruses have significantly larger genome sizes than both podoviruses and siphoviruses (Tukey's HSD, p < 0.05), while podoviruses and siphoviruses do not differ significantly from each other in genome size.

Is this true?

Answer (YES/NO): NO